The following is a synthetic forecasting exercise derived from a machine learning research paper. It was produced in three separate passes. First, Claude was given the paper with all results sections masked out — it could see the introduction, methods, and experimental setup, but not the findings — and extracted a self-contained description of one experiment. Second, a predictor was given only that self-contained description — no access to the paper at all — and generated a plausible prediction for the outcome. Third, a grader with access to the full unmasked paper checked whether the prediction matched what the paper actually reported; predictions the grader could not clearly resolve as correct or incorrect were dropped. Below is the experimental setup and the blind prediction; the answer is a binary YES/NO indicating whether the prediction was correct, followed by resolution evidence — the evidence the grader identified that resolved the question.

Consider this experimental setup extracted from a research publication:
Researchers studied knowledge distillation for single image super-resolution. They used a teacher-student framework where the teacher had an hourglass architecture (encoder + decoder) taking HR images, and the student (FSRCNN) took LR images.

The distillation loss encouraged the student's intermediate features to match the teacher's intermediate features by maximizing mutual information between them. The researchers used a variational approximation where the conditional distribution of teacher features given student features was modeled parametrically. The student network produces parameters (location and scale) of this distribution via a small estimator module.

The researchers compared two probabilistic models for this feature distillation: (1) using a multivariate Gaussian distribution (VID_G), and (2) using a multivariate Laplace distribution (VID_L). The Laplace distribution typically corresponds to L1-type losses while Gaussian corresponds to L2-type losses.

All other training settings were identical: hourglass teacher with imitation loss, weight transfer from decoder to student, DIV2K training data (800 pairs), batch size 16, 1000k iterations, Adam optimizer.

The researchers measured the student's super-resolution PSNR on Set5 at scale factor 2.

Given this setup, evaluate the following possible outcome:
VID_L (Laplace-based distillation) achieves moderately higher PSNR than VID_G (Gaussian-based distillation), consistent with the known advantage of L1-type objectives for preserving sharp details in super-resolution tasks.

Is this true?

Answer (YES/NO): NO